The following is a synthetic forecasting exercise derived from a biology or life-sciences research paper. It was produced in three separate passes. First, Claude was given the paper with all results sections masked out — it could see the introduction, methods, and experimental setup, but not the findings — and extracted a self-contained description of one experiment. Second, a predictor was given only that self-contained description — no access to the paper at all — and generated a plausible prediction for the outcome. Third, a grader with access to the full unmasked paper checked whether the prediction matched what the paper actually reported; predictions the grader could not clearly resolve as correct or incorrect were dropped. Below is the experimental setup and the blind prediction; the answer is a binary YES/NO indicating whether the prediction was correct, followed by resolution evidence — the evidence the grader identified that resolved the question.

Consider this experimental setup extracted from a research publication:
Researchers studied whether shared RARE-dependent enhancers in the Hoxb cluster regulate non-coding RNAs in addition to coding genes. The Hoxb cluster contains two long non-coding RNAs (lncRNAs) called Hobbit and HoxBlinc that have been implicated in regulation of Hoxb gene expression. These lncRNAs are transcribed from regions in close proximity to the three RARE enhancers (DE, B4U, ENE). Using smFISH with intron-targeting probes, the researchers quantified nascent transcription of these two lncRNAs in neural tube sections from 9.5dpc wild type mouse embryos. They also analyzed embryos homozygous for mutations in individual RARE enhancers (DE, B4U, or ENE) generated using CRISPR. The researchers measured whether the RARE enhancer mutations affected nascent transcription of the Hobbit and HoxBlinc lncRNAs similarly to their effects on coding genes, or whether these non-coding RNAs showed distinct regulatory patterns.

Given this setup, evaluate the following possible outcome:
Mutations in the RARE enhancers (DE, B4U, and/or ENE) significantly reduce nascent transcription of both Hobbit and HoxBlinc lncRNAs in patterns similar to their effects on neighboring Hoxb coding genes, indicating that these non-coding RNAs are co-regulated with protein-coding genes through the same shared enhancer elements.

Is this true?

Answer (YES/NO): NO